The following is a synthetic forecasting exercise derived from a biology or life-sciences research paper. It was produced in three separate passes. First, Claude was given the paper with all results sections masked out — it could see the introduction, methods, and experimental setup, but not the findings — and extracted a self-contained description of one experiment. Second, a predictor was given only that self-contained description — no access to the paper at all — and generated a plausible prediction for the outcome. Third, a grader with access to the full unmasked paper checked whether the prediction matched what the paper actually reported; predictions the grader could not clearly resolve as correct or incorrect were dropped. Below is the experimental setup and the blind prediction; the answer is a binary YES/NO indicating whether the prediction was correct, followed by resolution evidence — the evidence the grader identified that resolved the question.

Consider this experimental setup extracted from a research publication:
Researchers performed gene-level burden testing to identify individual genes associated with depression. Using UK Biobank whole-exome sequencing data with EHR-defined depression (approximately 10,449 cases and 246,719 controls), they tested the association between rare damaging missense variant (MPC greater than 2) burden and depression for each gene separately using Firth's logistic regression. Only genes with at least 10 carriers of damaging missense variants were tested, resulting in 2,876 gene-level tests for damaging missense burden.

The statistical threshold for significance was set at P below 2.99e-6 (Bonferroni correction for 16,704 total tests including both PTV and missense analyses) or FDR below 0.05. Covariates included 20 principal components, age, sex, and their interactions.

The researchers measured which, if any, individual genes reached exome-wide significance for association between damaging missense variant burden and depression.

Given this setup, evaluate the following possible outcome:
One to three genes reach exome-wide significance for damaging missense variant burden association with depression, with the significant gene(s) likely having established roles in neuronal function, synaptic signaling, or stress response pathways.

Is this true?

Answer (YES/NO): NO